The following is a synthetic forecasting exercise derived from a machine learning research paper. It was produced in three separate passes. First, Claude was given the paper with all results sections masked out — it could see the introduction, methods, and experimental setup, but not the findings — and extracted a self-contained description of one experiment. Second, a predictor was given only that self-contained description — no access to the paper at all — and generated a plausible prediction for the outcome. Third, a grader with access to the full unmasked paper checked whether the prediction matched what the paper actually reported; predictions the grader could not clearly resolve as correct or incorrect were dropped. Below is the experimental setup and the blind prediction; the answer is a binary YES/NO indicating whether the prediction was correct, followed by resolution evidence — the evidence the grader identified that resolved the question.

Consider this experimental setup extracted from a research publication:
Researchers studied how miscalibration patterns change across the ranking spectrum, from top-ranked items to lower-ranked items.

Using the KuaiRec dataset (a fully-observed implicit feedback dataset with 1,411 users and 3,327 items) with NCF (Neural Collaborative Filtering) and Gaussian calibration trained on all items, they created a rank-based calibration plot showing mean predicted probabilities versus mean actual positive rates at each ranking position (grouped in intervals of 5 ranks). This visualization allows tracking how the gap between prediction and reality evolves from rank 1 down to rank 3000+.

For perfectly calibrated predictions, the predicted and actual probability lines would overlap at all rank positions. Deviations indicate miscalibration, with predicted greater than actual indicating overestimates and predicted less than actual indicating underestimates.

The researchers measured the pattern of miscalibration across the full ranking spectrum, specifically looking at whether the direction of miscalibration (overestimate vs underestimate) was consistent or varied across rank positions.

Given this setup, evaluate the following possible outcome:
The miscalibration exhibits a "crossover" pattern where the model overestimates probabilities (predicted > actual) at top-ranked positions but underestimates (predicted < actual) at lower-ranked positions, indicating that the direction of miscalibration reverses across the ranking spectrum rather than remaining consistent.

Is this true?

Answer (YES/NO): NO